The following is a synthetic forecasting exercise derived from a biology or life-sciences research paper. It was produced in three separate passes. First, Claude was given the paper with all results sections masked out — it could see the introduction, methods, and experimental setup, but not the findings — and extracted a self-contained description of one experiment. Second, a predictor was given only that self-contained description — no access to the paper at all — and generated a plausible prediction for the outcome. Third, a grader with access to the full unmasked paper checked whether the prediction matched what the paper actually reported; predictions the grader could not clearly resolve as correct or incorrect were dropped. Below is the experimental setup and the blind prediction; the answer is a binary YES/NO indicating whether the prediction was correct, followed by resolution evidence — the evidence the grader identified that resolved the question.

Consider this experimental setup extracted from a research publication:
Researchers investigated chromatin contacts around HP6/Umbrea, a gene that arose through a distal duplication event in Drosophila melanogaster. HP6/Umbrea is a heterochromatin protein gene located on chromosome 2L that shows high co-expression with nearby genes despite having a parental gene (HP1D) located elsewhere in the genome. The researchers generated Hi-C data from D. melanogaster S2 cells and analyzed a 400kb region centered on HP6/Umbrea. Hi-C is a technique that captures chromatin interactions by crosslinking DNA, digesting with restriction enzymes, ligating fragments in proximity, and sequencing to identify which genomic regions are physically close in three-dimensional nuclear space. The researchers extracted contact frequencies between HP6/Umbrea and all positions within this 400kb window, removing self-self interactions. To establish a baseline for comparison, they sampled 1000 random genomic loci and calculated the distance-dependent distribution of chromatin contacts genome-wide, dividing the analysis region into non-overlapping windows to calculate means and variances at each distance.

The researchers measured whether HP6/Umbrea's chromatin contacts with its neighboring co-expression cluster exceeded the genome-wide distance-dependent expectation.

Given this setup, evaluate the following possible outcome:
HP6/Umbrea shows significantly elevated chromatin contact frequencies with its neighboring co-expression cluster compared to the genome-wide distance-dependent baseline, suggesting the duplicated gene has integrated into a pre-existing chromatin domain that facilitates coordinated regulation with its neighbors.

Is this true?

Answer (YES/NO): YES